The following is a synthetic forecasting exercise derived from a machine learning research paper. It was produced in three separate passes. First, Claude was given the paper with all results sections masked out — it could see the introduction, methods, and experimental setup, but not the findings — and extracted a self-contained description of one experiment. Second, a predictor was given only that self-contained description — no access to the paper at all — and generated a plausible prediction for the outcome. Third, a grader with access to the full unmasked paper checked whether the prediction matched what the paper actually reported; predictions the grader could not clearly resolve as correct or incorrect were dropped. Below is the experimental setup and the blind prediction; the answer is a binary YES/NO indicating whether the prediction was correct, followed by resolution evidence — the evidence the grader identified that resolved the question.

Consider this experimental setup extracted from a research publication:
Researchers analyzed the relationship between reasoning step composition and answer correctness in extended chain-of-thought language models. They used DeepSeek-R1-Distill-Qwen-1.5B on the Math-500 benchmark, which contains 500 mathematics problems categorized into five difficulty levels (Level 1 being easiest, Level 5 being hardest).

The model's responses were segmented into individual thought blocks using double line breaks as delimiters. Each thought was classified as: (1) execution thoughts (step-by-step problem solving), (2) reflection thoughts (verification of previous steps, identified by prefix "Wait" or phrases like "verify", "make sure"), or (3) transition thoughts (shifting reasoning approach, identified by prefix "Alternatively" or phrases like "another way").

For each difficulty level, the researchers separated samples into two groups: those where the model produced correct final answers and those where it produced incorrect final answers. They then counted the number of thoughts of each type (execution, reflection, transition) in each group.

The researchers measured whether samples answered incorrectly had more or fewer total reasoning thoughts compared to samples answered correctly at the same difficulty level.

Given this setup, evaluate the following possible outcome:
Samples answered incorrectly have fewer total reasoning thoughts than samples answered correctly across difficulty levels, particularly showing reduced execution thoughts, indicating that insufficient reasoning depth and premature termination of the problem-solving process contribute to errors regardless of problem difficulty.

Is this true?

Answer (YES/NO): NO